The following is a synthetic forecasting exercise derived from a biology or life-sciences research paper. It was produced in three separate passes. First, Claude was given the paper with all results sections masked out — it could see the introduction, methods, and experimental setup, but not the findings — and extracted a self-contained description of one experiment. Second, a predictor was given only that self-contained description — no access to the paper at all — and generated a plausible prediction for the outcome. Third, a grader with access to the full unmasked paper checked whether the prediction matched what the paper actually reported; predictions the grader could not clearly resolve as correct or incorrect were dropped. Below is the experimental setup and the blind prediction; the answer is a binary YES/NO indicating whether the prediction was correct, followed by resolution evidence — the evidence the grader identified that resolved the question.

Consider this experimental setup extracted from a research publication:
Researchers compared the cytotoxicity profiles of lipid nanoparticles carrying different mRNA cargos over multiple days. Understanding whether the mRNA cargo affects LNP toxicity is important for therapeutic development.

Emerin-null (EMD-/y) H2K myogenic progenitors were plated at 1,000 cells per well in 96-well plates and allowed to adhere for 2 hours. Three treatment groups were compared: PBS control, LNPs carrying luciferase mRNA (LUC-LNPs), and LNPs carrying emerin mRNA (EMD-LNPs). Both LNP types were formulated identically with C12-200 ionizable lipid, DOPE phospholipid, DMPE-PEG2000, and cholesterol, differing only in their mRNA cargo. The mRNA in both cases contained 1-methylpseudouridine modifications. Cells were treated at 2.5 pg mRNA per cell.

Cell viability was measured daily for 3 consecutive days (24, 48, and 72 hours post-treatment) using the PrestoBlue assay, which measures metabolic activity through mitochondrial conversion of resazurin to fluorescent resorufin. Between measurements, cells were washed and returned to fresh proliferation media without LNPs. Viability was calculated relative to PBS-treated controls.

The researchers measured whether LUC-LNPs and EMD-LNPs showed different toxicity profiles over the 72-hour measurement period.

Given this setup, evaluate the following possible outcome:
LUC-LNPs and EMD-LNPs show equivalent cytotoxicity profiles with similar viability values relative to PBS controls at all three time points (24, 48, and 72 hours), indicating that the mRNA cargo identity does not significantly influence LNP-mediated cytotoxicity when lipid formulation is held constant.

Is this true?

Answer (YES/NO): YES